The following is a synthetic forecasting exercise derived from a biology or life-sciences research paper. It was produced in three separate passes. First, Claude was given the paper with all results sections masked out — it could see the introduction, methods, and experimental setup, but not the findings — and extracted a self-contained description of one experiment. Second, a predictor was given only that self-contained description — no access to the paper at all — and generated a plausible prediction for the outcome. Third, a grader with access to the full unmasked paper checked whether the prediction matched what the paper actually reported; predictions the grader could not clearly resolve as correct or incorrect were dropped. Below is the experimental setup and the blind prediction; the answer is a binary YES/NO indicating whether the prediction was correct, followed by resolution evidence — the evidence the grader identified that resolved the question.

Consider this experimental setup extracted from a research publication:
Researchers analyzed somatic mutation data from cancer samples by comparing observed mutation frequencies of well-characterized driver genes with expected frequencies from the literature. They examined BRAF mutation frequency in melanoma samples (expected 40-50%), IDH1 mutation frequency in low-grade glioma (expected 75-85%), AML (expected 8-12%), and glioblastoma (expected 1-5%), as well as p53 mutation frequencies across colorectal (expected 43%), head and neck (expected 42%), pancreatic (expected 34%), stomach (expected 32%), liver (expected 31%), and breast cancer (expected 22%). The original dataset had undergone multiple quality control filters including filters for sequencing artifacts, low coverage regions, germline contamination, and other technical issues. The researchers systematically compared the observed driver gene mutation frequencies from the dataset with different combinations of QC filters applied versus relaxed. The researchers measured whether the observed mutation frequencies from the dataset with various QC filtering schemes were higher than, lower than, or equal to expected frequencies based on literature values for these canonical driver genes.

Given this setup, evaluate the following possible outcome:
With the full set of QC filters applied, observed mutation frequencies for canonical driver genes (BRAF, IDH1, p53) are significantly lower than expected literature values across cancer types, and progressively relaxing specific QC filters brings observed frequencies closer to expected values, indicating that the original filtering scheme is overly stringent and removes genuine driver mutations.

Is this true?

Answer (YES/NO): YES